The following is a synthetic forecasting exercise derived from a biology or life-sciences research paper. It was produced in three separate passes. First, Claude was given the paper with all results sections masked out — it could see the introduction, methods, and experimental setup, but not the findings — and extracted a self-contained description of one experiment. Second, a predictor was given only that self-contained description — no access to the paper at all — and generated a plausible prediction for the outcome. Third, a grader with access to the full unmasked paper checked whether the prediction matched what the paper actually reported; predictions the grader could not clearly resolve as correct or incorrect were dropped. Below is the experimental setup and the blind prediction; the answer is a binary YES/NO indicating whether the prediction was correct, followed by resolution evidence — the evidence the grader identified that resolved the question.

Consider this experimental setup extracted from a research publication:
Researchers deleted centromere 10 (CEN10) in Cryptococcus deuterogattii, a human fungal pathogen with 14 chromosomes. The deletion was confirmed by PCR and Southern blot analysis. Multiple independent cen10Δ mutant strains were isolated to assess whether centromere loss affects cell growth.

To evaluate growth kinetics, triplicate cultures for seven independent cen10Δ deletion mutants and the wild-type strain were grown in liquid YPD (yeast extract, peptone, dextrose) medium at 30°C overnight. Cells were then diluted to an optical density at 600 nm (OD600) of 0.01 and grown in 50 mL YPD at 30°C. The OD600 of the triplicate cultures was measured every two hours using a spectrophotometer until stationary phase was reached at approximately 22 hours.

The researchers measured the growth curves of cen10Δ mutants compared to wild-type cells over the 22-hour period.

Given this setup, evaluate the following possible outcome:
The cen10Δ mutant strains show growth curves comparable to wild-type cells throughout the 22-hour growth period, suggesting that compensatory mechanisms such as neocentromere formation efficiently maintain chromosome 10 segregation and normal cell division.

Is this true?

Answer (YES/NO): NO